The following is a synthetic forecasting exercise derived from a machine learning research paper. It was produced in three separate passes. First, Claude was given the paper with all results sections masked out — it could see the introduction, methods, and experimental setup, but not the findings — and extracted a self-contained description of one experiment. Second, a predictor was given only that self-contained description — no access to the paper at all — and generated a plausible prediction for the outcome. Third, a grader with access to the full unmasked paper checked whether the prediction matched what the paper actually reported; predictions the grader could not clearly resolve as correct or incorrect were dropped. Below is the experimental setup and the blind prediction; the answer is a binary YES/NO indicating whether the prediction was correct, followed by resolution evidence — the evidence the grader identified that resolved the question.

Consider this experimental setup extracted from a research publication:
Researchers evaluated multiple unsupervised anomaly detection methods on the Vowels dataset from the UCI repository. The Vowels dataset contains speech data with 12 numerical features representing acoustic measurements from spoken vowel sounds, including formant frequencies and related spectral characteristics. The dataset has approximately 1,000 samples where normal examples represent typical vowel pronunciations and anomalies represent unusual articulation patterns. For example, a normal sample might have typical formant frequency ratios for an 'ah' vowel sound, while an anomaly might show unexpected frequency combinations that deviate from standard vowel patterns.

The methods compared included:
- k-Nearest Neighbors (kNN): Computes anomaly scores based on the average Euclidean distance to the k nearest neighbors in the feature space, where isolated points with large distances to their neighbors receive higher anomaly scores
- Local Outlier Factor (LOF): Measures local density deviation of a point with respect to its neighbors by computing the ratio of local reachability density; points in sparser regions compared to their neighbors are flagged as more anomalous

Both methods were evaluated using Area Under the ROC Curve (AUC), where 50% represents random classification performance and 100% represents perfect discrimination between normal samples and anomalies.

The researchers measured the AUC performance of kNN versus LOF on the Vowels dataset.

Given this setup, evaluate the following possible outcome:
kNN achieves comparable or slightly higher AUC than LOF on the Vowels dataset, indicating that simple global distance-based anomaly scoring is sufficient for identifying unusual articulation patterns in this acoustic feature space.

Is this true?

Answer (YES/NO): NO